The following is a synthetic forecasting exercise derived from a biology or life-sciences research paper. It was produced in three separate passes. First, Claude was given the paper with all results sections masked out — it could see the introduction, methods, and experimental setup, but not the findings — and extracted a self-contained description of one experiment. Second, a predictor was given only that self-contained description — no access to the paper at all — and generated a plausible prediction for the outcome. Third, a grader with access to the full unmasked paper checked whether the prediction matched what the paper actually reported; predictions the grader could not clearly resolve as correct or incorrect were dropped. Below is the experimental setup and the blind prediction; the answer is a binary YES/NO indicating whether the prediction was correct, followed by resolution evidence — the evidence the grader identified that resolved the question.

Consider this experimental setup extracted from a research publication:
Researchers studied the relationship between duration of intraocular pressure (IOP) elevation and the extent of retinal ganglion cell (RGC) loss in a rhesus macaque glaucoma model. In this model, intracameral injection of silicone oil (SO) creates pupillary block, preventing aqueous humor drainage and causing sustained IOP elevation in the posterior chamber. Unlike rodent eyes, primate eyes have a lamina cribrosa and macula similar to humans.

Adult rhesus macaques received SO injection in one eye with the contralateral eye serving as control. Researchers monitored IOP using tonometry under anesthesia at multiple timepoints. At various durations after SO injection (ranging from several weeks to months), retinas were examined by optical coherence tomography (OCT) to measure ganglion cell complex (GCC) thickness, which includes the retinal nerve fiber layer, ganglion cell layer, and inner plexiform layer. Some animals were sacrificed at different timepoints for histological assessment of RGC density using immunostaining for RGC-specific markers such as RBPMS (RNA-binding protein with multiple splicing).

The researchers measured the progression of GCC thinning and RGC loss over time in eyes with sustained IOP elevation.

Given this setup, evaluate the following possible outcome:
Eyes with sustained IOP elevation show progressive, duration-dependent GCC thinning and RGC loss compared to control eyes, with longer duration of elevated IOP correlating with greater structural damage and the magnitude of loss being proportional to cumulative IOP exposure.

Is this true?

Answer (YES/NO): NO